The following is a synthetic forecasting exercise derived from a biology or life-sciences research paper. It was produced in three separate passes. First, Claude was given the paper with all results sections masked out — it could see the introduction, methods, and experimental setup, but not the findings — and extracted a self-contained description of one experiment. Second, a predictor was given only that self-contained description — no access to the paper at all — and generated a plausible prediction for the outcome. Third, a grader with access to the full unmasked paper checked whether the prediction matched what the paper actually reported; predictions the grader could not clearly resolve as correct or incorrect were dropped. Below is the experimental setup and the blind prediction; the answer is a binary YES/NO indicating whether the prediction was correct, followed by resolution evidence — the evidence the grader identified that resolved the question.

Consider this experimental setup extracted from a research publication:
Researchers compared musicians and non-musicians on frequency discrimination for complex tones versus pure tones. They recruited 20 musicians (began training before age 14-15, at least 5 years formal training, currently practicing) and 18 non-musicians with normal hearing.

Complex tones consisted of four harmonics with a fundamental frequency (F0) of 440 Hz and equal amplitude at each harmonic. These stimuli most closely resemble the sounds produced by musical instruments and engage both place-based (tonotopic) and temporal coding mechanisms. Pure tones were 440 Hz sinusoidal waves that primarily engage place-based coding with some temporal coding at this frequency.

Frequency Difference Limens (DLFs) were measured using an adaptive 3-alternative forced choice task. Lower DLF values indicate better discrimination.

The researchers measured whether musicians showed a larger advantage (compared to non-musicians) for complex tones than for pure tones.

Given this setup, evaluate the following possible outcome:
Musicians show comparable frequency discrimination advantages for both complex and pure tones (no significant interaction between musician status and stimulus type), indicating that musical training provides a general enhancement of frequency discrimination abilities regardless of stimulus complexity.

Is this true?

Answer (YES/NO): NO